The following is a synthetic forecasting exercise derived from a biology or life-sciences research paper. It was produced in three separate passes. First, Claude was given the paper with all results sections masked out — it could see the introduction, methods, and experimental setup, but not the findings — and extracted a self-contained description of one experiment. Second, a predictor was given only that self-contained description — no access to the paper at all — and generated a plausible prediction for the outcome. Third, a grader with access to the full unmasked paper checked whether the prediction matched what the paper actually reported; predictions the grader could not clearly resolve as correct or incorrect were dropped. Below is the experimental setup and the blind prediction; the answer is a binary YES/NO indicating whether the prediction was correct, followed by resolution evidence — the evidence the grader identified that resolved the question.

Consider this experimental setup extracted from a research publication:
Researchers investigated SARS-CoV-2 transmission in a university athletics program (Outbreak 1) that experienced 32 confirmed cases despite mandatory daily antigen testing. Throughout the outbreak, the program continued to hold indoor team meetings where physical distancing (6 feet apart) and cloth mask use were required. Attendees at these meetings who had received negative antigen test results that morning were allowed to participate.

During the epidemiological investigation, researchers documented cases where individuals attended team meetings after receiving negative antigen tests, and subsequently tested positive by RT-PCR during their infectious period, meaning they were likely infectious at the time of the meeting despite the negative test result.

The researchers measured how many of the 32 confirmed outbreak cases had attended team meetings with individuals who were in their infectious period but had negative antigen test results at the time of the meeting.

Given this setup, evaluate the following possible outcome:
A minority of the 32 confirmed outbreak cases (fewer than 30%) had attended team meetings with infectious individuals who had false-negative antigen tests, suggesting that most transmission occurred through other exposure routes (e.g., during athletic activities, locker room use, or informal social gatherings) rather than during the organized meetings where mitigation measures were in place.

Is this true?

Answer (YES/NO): NO